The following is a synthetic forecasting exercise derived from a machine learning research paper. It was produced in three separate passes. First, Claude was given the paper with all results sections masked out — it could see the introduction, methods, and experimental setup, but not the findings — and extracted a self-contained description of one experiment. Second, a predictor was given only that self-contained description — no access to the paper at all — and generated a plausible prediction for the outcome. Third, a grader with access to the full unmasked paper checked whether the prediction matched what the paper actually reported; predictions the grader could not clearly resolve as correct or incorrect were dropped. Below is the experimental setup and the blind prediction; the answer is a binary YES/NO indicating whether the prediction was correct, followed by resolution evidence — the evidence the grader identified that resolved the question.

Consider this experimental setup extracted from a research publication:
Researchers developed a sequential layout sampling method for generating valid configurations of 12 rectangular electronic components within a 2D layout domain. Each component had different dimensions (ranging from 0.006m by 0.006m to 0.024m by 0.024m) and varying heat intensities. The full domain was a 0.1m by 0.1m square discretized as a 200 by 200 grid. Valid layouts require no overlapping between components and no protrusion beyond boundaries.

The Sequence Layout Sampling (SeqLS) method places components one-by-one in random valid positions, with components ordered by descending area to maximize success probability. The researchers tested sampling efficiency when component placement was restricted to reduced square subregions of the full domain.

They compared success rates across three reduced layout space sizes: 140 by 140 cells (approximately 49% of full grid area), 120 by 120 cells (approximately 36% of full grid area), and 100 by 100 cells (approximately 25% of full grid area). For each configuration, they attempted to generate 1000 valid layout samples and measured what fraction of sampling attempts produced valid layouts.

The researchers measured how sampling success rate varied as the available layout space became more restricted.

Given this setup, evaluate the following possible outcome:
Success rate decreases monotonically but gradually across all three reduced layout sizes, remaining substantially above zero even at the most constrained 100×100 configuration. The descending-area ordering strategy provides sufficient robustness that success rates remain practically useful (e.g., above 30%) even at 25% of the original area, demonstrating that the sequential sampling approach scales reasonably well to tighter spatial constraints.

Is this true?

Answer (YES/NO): NO